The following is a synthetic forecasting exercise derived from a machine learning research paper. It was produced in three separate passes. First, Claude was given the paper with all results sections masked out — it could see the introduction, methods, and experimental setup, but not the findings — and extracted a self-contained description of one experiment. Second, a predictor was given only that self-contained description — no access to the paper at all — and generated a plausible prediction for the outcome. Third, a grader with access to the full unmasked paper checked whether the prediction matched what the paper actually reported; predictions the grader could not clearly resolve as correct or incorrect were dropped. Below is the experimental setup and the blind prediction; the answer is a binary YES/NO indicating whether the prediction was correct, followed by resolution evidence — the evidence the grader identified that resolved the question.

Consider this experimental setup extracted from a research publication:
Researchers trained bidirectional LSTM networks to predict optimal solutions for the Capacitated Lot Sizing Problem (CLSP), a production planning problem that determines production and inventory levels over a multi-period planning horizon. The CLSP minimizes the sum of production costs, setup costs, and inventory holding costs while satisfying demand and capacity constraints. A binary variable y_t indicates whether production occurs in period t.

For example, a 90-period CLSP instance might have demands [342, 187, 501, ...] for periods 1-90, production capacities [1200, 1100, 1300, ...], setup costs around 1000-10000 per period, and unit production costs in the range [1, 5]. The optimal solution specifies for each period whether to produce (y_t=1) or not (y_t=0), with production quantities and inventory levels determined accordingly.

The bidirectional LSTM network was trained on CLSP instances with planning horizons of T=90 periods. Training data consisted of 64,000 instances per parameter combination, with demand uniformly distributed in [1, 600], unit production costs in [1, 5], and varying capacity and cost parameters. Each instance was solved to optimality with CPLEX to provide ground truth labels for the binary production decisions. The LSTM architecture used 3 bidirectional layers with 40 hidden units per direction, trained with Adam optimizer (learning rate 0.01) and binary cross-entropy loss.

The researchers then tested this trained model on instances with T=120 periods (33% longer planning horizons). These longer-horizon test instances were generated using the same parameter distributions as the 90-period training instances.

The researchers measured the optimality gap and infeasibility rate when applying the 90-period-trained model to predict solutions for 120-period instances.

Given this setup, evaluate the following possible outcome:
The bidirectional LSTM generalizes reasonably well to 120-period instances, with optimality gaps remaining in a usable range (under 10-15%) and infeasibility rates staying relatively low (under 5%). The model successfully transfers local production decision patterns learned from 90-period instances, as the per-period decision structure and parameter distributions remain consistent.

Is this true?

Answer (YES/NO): YES